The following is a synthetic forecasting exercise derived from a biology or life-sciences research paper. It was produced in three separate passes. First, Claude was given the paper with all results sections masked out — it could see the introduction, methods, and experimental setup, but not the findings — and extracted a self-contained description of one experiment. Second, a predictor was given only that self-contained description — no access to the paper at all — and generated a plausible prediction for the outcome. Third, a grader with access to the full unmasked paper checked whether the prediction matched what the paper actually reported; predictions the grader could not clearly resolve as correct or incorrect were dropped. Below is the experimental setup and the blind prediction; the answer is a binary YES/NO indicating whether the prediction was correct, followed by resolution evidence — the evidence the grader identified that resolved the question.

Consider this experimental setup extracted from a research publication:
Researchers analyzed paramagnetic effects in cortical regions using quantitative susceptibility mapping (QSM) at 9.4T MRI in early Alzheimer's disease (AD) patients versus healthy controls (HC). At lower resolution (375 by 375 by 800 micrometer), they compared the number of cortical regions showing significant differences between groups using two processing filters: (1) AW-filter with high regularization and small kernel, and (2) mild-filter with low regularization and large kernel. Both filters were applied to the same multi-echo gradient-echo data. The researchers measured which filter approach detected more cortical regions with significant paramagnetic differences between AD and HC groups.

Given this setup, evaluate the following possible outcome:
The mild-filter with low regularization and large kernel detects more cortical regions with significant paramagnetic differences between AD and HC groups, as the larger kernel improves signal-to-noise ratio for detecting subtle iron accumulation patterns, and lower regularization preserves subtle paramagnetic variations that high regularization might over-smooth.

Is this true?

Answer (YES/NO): NO